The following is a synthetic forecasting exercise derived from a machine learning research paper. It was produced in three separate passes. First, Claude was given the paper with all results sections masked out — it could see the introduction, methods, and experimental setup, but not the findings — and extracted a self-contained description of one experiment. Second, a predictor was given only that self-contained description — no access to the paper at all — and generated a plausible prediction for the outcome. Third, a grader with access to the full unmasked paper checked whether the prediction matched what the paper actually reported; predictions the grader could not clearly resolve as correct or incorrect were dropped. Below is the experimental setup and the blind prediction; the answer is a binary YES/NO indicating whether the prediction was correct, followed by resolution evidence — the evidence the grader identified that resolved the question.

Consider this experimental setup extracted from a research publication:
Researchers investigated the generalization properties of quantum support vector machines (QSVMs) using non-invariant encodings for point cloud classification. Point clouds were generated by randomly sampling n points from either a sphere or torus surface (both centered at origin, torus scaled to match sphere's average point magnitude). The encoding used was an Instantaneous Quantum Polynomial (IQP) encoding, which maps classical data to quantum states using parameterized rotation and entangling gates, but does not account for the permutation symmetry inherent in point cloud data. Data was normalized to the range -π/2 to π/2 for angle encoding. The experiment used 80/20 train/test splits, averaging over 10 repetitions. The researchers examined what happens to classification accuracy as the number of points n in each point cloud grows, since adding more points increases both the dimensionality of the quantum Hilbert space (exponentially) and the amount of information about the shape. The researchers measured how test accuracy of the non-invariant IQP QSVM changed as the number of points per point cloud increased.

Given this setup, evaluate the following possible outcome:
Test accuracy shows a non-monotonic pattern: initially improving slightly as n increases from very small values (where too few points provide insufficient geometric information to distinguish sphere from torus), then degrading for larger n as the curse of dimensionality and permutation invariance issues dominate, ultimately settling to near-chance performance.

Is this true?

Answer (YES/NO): NO